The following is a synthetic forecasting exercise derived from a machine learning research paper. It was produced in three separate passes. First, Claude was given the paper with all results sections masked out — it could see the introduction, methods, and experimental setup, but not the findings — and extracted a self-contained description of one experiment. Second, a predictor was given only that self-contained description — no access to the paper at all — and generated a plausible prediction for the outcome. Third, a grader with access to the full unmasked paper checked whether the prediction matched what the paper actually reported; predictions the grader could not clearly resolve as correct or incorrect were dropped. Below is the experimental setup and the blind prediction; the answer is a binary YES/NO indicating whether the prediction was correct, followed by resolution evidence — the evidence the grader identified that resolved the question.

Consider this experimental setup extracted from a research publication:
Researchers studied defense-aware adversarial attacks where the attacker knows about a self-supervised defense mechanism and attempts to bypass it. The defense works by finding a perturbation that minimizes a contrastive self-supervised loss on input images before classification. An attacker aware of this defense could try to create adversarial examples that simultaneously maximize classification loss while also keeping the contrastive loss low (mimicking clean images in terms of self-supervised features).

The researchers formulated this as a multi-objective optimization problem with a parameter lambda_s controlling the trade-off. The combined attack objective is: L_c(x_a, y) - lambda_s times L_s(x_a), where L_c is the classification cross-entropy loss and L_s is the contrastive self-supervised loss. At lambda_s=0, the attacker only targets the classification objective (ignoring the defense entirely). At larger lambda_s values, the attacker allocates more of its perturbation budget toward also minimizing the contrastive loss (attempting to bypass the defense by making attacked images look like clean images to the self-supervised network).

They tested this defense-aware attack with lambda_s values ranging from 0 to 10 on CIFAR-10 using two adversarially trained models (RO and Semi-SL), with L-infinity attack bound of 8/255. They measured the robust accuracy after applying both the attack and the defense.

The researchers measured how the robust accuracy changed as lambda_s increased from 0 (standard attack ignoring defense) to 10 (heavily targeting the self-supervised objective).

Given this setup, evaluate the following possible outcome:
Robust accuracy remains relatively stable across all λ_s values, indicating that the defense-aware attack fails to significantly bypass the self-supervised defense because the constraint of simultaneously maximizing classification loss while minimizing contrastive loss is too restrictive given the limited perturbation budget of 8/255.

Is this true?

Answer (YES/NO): NO